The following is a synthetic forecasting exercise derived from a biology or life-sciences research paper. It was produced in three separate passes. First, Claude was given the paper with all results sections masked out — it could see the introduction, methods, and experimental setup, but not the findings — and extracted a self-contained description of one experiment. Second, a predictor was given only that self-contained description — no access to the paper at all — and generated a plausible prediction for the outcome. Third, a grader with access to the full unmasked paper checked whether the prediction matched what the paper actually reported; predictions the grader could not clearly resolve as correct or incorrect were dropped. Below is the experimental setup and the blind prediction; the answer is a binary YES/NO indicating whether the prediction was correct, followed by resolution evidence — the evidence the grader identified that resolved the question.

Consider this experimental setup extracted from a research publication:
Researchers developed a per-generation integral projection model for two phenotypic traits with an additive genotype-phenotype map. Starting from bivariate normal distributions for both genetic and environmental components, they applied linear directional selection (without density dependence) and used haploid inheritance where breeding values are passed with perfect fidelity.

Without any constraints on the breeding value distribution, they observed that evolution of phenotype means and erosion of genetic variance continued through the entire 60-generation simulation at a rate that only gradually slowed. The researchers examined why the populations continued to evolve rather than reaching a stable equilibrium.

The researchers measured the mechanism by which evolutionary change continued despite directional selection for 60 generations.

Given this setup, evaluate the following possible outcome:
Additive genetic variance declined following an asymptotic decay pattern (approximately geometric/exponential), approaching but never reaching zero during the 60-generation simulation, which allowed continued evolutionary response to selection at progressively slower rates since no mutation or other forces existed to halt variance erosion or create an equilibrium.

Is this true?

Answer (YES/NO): NO